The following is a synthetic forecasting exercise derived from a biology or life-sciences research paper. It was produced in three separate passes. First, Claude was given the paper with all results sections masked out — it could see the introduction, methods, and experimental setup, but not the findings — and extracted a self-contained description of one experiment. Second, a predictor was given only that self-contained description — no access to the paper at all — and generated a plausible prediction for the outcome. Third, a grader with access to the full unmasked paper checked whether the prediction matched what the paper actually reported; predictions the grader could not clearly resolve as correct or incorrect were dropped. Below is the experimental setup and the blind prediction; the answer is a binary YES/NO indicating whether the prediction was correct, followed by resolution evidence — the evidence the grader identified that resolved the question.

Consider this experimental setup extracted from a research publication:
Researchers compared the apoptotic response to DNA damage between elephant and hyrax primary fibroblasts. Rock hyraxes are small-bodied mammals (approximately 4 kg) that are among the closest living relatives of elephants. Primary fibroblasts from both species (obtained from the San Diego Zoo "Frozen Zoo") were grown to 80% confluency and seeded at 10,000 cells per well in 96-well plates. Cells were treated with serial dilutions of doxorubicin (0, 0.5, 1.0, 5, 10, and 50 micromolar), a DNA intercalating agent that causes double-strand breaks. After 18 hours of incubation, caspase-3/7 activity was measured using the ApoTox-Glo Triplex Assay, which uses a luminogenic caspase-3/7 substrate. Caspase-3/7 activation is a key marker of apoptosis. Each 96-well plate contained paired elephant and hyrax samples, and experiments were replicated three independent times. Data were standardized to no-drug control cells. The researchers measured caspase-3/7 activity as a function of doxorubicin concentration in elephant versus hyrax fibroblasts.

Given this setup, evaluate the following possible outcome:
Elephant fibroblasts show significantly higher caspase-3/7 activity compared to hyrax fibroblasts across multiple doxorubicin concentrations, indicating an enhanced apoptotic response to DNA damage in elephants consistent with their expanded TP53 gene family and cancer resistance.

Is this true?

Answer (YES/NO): YES